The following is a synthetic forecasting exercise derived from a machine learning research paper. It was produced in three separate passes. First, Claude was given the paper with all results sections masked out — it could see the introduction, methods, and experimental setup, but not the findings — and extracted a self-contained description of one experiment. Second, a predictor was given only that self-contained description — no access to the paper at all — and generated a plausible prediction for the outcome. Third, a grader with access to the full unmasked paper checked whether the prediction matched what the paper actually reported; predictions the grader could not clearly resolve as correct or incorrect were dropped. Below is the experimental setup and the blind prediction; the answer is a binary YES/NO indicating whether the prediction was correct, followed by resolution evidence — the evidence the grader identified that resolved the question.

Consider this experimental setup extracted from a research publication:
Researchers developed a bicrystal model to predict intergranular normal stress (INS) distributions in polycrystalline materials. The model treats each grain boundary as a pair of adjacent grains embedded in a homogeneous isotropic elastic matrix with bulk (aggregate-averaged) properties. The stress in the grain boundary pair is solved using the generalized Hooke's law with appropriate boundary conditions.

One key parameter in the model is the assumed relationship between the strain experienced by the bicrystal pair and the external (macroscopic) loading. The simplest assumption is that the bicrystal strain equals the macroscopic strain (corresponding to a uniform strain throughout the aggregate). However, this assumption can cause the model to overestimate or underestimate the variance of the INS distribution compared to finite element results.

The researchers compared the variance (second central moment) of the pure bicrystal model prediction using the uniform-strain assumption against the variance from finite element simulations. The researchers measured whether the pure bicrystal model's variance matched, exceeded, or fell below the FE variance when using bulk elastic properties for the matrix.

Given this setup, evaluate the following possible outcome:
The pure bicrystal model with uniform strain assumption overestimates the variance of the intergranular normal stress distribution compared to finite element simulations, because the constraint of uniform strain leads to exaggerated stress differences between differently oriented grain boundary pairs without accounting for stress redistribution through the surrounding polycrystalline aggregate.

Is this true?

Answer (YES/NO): NO